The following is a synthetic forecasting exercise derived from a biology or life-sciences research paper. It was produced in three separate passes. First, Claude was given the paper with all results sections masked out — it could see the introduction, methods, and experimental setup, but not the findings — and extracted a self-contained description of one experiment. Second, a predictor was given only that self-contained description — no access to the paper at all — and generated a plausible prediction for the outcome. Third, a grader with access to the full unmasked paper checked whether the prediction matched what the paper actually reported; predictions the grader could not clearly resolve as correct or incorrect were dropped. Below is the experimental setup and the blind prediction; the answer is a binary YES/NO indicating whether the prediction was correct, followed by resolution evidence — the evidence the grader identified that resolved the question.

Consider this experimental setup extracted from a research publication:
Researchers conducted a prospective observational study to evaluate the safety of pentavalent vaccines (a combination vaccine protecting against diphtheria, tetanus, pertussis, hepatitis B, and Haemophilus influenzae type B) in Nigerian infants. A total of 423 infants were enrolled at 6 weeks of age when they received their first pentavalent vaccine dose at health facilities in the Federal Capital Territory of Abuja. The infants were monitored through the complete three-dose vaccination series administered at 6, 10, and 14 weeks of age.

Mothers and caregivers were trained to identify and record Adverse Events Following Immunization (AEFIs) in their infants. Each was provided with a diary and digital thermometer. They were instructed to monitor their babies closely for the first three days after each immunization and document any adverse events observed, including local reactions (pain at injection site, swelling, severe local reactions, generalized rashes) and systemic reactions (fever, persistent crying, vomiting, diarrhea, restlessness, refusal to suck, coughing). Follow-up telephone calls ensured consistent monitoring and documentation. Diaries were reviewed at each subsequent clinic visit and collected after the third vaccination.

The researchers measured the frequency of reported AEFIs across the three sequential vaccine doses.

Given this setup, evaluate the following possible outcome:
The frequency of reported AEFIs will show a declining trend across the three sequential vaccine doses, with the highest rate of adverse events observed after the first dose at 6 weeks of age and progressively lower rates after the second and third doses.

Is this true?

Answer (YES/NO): YES